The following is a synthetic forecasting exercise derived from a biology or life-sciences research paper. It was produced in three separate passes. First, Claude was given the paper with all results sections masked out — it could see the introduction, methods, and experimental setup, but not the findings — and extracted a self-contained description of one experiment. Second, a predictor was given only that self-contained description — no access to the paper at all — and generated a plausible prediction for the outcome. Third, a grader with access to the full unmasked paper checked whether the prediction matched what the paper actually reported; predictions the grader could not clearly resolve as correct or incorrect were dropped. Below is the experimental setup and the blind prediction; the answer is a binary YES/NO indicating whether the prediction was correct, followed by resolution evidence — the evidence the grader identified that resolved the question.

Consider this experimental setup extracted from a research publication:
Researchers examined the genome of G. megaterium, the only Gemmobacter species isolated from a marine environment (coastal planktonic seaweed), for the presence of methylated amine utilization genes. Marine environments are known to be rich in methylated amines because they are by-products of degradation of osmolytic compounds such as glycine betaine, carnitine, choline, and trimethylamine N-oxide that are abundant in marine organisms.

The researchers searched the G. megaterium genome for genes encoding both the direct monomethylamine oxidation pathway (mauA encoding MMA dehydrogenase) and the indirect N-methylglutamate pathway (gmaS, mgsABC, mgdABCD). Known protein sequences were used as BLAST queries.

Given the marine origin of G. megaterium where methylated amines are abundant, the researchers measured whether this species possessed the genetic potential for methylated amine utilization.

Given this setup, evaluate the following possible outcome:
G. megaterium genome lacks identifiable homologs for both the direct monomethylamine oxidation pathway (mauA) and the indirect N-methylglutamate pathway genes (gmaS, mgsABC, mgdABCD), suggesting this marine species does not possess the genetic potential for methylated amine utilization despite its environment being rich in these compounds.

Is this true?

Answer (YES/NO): YES